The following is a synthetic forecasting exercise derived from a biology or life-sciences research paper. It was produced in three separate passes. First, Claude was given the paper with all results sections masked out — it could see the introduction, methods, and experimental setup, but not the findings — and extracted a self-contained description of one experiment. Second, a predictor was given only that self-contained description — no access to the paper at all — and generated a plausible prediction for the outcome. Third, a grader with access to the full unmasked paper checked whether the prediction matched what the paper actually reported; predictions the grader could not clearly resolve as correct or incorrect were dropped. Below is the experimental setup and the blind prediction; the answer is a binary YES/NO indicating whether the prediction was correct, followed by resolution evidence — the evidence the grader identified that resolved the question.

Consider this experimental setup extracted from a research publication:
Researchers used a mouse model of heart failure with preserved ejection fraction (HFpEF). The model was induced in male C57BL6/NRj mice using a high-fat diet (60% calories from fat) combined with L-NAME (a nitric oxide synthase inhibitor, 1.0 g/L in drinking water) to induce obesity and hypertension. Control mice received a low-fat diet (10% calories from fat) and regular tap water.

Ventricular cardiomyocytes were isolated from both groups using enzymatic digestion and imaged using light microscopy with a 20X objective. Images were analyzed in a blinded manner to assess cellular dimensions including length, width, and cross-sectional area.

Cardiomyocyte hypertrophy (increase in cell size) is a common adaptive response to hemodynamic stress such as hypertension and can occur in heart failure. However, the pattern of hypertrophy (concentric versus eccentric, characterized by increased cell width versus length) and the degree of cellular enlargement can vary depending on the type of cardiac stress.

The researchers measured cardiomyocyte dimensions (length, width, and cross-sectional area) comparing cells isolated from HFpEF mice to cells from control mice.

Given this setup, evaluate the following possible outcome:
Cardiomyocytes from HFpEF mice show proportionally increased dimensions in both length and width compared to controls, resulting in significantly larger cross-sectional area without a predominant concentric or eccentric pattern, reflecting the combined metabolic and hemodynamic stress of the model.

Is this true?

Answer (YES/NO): NO